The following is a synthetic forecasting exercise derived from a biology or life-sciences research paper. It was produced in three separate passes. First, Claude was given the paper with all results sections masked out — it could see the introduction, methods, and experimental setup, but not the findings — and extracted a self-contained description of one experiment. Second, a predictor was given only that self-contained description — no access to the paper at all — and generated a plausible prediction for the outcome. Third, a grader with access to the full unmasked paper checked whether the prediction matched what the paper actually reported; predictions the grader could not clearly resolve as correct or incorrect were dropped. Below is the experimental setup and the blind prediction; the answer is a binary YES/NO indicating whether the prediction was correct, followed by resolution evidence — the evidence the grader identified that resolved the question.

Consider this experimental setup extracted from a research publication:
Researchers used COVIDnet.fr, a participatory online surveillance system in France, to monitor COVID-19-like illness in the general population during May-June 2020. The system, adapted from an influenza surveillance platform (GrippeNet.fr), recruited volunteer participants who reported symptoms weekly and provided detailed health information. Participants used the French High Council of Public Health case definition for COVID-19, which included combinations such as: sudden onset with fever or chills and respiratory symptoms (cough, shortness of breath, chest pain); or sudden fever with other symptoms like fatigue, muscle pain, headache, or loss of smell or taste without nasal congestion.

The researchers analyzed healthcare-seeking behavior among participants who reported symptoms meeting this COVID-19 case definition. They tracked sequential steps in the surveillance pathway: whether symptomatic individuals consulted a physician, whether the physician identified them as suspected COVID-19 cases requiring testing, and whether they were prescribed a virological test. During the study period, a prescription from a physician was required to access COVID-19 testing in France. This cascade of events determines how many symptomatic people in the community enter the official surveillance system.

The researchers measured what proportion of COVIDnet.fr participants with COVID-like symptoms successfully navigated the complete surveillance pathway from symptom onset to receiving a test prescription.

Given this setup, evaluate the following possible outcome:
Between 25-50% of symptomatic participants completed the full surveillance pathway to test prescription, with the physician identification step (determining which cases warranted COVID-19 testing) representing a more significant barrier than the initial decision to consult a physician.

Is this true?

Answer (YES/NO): NO